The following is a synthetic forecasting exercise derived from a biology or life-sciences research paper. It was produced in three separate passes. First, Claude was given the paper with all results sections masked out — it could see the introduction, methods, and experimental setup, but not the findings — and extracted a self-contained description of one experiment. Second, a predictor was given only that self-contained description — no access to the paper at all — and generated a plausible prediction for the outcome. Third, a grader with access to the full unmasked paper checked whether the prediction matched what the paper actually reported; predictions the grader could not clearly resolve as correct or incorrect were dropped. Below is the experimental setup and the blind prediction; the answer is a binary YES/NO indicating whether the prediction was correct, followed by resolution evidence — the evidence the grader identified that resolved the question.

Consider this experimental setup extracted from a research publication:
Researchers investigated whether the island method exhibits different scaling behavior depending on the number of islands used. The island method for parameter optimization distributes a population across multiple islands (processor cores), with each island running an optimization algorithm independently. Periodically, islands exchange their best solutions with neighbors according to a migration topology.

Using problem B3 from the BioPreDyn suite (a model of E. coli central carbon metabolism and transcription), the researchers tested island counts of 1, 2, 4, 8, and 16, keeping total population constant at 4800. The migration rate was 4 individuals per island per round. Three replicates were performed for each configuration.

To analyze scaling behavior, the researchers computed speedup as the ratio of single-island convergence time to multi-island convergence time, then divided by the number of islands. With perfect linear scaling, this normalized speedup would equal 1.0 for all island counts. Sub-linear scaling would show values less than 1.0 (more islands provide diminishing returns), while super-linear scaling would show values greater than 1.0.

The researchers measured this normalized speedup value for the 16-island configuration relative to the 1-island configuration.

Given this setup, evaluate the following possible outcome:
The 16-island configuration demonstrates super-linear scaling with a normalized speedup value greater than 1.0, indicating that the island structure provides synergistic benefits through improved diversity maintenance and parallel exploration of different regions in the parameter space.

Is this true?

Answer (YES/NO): YES